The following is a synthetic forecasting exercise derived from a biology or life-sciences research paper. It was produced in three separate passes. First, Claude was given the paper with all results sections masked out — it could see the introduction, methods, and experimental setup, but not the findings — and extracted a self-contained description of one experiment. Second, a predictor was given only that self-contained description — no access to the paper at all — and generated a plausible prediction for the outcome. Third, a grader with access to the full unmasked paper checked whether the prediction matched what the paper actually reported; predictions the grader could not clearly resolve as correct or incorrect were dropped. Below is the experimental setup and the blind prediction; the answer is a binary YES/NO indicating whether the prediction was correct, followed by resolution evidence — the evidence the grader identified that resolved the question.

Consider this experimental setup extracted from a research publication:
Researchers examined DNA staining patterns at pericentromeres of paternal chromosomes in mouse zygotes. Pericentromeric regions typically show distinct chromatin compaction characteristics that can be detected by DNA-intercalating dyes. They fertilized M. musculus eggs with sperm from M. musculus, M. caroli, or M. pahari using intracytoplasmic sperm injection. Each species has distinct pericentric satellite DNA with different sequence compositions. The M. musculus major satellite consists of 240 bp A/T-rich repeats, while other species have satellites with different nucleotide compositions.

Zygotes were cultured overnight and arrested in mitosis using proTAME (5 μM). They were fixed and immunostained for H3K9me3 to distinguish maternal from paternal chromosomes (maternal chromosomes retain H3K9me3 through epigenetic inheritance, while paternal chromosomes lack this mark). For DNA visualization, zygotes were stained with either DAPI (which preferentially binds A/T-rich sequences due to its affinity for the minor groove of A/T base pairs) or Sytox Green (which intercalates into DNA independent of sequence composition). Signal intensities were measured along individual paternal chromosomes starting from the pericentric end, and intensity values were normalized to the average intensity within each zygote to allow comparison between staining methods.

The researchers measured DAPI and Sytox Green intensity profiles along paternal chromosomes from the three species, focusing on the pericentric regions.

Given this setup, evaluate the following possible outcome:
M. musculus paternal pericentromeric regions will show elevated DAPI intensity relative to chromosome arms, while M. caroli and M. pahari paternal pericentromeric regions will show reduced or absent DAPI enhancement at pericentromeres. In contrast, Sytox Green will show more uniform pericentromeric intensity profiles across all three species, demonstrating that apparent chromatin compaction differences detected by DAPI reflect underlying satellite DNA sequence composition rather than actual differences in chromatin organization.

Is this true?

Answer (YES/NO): NO